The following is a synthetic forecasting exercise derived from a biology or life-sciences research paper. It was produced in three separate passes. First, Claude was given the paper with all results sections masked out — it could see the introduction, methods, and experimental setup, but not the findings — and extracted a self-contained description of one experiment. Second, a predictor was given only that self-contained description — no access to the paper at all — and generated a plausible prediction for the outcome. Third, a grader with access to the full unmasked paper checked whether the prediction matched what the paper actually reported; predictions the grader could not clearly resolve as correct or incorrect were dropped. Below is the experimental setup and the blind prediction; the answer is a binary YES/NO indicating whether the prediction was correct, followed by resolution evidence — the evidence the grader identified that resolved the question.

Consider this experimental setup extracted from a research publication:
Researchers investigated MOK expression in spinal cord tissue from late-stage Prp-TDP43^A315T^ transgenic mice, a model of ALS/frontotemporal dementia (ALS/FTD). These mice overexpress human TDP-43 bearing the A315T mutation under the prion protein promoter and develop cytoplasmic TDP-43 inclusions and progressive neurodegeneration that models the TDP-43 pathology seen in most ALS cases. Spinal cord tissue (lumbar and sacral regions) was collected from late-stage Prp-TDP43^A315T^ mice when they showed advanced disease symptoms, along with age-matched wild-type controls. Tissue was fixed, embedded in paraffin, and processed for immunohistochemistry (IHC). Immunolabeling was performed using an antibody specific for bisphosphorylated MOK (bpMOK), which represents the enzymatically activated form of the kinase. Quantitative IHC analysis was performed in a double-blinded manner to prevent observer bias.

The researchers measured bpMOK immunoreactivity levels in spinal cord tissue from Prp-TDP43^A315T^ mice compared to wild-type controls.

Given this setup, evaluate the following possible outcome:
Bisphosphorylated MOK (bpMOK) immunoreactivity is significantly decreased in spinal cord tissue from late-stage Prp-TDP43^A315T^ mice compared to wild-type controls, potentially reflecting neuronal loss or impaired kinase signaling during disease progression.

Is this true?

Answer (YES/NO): NO